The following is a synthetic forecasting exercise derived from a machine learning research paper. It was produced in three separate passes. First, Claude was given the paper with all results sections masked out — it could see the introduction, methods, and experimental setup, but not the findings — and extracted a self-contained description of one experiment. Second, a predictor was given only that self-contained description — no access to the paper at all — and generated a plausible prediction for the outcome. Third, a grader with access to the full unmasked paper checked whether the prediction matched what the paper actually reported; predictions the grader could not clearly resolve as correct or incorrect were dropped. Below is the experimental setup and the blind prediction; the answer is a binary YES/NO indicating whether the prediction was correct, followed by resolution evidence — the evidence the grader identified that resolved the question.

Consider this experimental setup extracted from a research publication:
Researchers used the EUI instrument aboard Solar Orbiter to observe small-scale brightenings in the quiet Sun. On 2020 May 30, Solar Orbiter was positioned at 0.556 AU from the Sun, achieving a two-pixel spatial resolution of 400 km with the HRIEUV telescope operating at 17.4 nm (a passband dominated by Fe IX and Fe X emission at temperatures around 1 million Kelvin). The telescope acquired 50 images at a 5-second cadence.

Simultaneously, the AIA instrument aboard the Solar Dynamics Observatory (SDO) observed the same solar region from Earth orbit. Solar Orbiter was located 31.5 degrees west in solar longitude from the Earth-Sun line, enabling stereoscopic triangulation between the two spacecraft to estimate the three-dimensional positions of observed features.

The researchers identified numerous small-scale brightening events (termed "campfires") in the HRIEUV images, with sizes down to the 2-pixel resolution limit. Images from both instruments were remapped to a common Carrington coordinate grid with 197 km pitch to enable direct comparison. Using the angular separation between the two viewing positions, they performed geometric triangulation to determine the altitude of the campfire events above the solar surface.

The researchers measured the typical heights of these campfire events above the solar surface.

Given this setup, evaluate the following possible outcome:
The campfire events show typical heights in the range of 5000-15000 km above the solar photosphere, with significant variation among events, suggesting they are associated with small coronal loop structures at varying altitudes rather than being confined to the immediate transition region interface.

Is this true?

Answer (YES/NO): NO